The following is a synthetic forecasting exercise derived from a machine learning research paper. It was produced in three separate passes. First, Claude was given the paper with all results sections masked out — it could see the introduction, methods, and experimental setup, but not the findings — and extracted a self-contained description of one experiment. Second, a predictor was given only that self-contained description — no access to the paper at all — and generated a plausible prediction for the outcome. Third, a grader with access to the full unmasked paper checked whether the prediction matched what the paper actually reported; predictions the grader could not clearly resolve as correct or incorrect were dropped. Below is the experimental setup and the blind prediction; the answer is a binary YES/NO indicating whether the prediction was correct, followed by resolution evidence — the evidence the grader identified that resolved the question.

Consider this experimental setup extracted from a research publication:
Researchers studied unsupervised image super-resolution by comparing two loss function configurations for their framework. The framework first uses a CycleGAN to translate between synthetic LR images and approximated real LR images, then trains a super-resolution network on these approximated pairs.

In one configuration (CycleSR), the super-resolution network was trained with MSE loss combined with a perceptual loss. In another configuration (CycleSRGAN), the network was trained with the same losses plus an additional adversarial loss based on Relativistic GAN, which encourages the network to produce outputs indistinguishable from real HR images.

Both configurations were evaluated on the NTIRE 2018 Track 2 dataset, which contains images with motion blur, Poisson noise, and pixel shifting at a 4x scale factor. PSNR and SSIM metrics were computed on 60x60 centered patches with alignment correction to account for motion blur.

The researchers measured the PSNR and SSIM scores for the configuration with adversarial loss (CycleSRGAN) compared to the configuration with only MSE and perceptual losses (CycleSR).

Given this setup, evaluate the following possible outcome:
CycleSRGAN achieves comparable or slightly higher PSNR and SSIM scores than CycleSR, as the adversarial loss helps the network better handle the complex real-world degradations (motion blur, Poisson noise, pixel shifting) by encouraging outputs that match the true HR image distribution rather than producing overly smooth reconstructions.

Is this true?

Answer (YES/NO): NO